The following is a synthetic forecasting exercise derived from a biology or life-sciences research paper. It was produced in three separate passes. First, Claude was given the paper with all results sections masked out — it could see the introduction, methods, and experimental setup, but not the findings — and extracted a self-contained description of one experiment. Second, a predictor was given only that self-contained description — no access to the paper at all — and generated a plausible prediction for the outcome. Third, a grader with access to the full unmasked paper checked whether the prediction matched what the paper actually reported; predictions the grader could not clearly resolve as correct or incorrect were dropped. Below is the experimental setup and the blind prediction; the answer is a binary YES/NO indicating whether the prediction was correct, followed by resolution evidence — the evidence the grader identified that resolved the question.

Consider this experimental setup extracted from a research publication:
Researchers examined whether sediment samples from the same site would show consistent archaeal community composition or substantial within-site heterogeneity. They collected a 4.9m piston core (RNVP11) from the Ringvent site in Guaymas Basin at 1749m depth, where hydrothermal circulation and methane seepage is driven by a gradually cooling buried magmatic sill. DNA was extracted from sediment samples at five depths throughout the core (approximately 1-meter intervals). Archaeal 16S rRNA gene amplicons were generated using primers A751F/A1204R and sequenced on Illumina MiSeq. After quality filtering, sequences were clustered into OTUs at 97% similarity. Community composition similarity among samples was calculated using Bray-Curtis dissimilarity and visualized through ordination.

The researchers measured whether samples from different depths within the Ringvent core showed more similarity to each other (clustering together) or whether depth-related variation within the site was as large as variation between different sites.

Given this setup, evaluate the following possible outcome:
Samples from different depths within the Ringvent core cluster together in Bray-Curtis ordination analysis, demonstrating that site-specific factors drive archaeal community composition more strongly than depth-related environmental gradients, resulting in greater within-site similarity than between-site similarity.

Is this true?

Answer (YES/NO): NO